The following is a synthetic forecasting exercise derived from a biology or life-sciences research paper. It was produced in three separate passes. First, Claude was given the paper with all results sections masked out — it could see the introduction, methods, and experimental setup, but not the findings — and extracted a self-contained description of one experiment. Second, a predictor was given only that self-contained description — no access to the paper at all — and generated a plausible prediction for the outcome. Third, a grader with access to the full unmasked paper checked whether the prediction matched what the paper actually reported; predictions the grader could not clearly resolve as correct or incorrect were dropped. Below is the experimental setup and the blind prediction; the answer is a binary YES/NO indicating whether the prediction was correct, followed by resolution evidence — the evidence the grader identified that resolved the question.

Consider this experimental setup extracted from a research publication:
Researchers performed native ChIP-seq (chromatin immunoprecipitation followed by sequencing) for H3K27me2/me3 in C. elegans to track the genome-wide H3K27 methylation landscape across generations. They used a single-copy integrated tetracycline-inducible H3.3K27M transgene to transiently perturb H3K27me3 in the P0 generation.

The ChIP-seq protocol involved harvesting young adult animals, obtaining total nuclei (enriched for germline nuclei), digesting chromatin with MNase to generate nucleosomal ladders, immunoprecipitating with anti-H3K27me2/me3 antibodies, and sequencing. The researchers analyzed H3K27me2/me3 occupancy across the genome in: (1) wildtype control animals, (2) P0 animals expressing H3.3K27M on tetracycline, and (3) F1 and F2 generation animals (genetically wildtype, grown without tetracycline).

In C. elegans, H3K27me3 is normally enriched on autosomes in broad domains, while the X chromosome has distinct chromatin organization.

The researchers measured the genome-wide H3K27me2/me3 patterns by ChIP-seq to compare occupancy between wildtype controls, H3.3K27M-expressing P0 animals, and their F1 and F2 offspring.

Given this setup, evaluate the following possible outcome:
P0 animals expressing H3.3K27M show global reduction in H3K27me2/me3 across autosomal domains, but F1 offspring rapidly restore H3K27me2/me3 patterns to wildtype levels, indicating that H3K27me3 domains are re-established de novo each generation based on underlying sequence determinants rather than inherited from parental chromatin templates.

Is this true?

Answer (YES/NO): NO